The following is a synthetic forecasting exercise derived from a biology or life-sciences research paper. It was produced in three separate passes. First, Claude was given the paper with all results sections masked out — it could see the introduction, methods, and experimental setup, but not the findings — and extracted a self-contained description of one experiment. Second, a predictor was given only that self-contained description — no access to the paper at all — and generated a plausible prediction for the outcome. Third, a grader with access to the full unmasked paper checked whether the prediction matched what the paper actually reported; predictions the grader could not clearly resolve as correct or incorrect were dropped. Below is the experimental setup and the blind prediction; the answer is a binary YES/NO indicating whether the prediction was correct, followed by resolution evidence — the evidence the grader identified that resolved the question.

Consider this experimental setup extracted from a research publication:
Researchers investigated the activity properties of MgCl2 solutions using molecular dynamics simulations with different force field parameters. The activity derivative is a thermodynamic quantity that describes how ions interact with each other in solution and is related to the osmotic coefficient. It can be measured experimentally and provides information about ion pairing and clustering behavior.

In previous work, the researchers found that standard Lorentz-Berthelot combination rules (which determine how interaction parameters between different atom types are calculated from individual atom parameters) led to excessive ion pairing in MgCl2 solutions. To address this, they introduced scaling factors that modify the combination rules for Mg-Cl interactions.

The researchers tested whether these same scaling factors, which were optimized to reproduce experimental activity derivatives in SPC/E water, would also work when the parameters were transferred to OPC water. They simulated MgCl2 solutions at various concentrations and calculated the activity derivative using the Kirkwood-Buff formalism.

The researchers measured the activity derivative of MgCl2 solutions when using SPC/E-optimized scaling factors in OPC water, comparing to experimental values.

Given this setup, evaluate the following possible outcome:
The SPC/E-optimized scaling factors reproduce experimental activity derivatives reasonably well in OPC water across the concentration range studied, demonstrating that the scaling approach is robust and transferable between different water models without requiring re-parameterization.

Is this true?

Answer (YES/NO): YES